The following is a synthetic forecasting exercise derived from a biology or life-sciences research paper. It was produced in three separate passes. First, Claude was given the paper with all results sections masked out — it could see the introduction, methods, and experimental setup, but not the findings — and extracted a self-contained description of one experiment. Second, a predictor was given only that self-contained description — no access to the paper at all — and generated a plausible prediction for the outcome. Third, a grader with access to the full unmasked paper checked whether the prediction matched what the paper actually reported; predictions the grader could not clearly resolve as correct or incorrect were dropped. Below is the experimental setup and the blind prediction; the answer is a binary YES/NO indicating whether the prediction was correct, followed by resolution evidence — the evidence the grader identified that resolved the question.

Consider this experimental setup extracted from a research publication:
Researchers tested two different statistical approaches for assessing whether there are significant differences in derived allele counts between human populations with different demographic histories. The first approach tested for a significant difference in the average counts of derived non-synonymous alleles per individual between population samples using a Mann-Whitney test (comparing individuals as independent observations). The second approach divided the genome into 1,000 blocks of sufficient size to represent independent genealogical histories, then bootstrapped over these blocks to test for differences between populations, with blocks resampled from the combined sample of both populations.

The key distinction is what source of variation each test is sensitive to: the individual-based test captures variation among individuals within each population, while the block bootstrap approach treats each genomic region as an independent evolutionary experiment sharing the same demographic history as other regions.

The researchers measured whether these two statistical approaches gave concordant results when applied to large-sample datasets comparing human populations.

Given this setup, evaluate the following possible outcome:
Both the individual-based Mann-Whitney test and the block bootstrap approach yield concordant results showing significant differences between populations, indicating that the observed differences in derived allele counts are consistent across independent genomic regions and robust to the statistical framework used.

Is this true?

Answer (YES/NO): NO